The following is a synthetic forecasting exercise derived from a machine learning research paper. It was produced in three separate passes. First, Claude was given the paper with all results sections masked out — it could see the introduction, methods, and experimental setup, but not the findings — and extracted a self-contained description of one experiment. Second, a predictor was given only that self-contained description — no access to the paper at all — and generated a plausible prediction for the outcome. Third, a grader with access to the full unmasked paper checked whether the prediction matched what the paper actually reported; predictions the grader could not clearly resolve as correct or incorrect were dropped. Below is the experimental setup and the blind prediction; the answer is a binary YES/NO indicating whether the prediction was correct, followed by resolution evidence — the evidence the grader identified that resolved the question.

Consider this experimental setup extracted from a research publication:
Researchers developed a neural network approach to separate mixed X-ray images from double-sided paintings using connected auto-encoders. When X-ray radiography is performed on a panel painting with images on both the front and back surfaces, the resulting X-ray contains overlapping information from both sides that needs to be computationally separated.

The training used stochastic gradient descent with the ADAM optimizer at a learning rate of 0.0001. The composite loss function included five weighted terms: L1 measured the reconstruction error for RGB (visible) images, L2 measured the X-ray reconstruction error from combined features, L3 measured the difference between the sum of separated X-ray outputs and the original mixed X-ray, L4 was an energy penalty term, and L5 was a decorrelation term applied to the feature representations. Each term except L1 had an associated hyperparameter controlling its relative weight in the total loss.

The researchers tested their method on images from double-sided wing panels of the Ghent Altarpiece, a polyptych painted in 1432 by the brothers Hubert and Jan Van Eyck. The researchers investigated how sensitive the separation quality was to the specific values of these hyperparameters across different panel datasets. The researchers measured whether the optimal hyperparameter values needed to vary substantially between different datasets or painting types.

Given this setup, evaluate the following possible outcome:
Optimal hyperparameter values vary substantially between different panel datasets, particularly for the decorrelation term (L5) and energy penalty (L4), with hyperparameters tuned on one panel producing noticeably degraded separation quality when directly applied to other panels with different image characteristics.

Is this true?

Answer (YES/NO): NO